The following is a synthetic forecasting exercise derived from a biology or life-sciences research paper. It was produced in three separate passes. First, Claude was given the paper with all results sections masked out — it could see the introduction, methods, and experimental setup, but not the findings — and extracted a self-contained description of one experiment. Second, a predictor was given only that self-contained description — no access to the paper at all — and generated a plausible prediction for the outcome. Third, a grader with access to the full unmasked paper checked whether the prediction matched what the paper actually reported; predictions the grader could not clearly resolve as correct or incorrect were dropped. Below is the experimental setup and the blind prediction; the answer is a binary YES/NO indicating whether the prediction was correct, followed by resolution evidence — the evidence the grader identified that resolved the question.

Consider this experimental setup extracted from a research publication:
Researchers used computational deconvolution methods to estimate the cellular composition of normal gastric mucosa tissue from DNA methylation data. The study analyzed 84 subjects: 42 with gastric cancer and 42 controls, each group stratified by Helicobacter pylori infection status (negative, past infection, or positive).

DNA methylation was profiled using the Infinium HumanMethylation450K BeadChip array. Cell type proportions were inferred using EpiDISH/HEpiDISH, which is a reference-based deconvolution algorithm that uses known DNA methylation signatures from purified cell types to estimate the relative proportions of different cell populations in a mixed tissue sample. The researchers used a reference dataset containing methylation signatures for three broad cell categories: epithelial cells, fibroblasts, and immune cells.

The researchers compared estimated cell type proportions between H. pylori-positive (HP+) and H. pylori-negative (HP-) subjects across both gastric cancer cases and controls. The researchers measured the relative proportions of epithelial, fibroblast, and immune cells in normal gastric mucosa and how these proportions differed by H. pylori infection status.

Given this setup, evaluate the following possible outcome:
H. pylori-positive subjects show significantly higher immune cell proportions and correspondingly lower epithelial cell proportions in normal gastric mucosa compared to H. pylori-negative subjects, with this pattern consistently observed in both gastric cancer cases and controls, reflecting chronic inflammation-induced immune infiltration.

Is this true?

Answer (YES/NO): YES